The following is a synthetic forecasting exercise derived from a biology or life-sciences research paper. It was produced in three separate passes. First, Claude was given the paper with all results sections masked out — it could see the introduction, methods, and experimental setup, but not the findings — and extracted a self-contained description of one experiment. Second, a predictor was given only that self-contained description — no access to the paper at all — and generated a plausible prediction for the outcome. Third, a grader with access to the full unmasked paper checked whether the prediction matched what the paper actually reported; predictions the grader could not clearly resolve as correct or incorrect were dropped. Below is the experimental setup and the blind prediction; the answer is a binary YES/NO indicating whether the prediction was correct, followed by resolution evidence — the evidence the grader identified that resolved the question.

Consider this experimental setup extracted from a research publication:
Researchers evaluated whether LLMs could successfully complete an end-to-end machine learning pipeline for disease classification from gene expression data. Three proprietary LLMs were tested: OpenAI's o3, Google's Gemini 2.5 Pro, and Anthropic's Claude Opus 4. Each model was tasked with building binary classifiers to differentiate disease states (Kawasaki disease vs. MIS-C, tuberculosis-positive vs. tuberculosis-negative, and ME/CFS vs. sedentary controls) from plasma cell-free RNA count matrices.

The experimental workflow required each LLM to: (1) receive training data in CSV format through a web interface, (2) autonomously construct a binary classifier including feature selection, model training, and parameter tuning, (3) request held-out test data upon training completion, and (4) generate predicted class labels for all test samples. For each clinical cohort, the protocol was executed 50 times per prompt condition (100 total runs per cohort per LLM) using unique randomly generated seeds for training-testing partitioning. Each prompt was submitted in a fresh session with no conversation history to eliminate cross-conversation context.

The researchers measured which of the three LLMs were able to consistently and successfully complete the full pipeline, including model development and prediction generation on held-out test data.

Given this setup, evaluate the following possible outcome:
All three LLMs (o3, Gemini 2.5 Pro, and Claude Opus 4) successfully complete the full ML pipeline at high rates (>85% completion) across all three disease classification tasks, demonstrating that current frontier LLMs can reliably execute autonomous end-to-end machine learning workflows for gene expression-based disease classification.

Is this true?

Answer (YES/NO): NO